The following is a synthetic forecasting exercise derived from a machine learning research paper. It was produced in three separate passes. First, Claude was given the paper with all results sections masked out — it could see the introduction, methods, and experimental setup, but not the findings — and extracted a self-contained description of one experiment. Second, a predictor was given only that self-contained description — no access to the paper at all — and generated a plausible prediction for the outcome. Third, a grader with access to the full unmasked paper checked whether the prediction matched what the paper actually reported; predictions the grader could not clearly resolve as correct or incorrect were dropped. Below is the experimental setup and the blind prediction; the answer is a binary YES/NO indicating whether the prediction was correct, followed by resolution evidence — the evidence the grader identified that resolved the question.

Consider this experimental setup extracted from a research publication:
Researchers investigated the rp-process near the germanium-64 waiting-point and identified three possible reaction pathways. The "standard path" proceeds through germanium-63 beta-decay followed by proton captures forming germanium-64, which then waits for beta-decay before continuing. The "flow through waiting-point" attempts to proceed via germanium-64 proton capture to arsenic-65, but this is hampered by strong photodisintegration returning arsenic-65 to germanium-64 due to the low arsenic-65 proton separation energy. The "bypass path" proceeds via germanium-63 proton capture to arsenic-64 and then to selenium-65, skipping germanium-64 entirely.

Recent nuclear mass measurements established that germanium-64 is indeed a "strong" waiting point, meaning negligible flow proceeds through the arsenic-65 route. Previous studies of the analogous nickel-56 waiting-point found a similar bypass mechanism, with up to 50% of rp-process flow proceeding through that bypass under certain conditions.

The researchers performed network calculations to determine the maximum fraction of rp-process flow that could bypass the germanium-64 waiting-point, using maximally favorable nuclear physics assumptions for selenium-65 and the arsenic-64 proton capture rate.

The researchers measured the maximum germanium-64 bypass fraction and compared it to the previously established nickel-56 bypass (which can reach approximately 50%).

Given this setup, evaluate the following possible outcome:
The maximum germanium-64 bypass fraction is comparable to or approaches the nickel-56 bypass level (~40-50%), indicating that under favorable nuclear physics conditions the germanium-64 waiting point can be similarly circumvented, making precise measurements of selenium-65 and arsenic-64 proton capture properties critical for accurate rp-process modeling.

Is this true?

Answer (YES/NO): NO